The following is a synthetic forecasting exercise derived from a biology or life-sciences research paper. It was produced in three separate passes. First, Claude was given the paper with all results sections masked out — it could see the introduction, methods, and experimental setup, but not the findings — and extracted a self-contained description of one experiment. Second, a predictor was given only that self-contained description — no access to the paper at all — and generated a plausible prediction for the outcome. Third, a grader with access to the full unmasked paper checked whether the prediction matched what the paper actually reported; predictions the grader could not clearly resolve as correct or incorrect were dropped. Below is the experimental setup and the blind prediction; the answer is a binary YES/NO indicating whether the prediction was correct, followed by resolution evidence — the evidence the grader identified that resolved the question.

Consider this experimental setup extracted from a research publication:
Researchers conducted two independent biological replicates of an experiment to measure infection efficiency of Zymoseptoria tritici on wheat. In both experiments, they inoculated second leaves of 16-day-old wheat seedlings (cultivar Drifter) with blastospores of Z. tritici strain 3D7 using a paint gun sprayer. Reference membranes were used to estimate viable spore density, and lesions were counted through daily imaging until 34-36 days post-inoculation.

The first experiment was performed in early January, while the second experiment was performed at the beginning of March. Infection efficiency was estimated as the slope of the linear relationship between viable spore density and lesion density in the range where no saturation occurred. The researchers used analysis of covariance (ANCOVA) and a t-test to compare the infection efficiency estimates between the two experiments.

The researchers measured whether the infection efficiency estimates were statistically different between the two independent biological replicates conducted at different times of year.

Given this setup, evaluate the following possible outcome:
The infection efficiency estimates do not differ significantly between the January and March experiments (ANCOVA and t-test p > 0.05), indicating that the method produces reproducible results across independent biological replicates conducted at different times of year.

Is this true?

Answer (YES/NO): NO